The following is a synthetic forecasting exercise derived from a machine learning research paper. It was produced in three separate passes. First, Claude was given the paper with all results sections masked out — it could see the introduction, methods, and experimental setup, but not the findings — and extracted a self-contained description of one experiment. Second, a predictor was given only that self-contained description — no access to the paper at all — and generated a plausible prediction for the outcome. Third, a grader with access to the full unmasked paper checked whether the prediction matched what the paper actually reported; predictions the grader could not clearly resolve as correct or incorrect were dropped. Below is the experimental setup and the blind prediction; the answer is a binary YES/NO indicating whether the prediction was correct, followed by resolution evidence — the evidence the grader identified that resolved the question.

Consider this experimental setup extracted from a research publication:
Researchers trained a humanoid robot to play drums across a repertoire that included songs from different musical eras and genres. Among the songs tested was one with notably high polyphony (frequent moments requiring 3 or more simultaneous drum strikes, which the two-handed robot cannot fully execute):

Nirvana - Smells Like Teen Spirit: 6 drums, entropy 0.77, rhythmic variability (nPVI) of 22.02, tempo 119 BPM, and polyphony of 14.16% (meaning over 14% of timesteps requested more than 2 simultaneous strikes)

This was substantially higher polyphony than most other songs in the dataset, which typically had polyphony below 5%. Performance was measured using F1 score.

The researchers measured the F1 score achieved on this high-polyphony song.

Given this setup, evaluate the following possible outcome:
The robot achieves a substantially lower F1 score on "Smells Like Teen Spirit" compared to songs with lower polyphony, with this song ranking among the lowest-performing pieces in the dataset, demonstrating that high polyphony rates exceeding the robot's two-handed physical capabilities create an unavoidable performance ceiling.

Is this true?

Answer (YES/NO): YES